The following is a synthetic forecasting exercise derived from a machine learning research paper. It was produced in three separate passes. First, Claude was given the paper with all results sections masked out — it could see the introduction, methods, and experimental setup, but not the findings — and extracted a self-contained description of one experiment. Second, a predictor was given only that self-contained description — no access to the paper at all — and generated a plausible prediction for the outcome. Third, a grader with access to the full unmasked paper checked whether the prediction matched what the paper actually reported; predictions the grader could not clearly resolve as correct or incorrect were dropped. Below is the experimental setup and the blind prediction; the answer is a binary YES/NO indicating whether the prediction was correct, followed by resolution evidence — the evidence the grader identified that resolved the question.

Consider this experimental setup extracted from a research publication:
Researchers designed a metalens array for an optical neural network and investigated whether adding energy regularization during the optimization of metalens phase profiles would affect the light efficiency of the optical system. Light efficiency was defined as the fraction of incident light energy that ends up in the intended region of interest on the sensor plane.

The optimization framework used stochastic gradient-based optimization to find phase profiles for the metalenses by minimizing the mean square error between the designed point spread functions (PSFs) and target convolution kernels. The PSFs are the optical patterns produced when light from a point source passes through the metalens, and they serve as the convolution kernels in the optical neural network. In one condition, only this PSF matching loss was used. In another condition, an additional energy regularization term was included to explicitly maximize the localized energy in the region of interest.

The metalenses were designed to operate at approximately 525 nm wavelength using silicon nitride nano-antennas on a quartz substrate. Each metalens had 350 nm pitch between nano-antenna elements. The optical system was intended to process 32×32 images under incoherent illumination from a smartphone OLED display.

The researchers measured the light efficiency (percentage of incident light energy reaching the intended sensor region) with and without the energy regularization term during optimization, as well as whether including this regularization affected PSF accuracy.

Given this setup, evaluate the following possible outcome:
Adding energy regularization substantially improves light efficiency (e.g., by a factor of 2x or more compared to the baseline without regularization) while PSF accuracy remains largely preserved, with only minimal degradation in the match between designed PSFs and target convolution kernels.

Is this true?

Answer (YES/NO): YES